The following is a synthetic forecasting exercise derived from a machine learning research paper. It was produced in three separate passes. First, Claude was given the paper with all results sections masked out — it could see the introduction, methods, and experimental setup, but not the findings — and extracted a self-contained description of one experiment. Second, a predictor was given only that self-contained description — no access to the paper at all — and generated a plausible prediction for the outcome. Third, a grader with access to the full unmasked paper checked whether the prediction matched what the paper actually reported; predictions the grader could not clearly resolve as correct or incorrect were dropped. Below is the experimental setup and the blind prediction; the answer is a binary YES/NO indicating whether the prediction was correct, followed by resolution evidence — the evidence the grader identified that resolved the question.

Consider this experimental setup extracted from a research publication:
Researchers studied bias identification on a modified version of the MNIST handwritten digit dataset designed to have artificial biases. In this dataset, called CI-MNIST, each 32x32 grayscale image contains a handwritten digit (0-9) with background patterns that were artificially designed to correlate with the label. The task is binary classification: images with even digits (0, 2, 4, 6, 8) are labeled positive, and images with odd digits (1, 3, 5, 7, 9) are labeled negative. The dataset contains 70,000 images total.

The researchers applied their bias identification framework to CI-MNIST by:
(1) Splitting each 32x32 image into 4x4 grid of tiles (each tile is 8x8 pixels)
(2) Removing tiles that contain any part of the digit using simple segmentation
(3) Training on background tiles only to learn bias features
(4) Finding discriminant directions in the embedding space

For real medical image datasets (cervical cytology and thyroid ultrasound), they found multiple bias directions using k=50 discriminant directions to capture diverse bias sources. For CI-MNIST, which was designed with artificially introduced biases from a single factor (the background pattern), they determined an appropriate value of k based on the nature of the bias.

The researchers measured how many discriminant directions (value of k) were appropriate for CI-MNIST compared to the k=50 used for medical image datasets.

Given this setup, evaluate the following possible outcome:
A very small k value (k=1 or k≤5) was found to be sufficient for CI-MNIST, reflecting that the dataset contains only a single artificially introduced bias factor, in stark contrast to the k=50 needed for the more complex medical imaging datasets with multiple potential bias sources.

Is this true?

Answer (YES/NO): YES